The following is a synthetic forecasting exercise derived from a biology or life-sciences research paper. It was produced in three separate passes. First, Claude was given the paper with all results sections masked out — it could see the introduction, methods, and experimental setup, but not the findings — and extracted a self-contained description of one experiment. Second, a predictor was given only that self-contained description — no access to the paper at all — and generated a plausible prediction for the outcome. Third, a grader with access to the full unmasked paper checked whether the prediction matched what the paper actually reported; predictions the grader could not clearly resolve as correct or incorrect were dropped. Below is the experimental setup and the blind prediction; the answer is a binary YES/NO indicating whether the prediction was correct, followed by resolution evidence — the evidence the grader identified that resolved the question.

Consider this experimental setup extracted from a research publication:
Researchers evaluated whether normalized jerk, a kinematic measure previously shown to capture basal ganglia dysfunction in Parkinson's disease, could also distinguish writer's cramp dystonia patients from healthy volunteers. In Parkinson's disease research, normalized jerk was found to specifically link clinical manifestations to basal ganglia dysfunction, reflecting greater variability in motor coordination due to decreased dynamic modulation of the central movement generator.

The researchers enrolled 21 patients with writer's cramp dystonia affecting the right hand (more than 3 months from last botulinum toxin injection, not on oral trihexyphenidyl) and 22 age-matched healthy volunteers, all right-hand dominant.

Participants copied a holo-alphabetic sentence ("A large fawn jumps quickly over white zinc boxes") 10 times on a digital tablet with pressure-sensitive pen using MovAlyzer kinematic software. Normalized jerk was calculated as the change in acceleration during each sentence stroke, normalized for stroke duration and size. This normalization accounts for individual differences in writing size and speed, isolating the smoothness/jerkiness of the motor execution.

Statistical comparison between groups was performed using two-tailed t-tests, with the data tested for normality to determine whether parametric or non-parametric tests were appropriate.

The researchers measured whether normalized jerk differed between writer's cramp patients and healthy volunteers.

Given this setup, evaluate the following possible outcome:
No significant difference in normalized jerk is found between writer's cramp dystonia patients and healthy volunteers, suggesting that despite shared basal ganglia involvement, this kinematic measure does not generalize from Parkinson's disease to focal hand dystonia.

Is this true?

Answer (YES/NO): NO